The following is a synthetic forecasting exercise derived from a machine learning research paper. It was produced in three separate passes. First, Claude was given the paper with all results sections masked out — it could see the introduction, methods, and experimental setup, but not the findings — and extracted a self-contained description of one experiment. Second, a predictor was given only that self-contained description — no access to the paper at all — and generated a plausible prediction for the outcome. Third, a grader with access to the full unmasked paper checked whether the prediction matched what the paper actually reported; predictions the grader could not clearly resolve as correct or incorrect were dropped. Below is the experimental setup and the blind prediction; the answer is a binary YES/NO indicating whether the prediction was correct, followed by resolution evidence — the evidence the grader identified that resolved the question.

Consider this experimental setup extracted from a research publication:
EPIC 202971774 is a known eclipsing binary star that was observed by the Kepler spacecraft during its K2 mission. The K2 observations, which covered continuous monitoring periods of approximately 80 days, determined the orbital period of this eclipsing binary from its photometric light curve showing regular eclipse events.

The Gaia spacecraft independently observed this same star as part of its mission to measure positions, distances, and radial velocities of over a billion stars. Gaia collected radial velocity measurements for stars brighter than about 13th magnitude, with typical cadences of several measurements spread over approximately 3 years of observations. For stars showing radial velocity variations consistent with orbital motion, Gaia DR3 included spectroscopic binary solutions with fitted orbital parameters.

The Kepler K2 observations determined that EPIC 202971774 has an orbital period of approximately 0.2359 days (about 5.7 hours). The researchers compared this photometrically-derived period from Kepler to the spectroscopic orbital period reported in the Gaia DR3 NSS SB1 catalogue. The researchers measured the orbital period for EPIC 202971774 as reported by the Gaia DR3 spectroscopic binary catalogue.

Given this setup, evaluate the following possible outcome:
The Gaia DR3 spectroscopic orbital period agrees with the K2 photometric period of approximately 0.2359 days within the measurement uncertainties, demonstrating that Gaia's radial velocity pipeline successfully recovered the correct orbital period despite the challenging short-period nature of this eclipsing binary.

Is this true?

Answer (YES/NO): NO